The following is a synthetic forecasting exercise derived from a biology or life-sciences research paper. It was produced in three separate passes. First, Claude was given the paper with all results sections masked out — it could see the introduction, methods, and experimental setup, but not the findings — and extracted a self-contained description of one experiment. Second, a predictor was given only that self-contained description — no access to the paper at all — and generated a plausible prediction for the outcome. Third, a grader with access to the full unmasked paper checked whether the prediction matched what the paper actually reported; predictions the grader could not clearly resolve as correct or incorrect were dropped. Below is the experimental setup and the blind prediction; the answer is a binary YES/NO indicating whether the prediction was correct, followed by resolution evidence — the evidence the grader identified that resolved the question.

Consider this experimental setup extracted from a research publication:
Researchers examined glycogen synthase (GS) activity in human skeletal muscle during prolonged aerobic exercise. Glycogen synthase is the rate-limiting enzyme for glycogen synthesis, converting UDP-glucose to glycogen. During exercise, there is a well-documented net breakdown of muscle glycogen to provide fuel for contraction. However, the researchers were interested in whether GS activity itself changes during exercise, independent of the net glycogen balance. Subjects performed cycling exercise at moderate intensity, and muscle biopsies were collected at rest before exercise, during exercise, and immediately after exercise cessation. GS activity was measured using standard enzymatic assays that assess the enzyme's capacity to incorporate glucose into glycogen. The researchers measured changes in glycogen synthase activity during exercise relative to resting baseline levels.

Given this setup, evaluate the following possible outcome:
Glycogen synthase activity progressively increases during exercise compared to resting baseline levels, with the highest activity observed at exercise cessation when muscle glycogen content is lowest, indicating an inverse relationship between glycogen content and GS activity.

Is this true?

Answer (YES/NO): NO